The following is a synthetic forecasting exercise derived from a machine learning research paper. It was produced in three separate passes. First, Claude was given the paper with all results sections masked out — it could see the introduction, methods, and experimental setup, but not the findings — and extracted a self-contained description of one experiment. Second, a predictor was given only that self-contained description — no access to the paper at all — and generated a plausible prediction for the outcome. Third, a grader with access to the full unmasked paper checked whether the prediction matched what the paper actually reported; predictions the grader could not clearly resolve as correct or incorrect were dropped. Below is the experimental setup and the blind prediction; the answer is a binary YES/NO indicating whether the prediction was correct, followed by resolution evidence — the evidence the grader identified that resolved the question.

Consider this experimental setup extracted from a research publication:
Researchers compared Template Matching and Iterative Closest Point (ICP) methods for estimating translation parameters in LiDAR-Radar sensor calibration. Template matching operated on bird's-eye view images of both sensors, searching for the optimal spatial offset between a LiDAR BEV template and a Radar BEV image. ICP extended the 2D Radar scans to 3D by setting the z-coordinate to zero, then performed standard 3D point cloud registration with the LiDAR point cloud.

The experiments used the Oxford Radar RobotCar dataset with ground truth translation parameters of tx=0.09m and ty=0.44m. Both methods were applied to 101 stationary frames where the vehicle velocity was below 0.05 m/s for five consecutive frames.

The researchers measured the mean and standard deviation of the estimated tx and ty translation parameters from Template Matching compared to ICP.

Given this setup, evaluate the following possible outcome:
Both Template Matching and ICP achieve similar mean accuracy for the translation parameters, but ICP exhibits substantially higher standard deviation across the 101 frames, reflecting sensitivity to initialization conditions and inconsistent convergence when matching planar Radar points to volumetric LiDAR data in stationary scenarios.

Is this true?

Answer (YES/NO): NO